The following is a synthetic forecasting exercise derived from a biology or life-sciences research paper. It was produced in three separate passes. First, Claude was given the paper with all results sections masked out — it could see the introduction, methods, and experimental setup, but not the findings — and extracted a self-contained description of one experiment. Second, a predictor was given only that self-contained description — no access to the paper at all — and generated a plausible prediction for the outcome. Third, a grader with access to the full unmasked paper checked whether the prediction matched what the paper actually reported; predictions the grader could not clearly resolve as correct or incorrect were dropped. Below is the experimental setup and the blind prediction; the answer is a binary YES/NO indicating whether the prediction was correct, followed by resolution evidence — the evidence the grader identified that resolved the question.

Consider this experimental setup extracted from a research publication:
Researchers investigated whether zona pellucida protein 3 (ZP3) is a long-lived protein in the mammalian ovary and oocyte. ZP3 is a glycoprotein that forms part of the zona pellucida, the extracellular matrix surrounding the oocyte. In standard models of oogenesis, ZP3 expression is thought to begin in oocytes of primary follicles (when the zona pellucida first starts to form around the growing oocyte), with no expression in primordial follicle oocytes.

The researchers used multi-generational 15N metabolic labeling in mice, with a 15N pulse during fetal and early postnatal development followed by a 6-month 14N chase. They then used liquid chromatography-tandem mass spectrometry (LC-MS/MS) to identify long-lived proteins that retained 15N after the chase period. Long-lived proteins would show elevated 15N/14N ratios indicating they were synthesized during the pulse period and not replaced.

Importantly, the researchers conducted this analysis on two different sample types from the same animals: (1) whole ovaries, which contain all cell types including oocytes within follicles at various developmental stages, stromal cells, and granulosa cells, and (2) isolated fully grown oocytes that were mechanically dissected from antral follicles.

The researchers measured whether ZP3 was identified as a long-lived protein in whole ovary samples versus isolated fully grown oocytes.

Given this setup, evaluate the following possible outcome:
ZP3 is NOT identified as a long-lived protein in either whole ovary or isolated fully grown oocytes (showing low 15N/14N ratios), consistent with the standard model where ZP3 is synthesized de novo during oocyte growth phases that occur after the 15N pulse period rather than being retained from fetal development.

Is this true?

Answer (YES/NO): NO